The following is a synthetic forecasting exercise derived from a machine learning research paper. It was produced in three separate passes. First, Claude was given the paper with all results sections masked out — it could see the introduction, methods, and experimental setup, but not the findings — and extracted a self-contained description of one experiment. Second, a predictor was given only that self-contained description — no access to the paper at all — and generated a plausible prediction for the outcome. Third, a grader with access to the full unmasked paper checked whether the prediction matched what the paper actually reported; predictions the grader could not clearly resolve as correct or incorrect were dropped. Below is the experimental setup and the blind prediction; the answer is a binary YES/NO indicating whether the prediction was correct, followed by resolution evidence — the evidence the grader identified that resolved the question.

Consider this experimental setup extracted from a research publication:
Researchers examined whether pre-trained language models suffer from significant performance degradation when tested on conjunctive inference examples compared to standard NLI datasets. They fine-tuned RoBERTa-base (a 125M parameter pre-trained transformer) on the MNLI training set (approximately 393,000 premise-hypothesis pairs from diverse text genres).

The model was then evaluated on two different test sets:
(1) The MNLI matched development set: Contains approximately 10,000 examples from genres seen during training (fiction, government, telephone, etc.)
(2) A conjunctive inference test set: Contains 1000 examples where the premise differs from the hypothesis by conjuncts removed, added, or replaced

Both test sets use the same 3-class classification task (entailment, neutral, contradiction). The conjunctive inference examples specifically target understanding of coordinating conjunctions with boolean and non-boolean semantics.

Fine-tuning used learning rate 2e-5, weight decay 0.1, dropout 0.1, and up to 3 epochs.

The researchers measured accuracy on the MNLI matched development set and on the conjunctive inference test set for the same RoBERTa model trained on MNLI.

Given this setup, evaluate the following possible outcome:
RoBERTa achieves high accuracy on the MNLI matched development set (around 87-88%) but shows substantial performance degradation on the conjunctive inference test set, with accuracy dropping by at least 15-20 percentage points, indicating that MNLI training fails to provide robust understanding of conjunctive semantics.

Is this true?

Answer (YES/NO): YES